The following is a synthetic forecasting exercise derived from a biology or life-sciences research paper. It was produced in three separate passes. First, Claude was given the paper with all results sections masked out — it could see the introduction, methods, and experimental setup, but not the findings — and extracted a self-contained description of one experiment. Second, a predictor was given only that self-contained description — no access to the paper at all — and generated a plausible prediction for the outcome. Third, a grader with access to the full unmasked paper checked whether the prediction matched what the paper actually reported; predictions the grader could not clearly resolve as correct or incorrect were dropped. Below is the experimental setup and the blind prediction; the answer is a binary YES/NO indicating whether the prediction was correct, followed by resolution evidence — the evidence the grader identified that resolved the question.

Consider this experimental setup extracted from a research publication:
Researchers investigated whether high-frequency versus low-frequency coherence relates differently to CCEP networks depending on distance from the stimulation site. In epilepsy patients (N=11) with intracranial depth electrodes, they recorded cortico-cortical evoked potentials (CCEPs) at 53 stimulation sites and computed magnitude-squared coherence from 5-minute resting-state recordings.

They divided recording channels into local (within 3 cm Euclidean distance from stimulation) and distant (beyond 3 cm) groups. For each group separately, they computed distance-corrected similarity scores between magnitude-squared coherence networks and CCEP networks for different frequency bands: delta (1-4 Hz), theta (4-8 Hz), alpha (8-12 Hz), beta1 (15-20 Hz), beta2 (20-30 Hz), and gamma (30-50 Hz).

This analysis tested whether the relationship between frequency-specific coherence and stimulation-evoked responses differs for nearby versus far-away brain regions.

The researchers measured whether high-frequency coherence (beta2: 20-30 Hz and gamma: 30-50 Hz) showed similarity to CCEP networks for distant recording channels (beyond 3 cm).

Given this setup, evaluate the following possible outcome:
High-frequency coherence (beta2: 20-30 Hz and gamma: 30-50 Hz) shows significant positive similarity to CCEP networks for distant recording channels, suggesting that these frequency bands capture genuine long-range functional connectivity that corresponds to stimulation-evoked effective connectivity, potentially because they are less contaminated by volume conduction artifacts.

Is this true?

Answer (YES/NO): NO